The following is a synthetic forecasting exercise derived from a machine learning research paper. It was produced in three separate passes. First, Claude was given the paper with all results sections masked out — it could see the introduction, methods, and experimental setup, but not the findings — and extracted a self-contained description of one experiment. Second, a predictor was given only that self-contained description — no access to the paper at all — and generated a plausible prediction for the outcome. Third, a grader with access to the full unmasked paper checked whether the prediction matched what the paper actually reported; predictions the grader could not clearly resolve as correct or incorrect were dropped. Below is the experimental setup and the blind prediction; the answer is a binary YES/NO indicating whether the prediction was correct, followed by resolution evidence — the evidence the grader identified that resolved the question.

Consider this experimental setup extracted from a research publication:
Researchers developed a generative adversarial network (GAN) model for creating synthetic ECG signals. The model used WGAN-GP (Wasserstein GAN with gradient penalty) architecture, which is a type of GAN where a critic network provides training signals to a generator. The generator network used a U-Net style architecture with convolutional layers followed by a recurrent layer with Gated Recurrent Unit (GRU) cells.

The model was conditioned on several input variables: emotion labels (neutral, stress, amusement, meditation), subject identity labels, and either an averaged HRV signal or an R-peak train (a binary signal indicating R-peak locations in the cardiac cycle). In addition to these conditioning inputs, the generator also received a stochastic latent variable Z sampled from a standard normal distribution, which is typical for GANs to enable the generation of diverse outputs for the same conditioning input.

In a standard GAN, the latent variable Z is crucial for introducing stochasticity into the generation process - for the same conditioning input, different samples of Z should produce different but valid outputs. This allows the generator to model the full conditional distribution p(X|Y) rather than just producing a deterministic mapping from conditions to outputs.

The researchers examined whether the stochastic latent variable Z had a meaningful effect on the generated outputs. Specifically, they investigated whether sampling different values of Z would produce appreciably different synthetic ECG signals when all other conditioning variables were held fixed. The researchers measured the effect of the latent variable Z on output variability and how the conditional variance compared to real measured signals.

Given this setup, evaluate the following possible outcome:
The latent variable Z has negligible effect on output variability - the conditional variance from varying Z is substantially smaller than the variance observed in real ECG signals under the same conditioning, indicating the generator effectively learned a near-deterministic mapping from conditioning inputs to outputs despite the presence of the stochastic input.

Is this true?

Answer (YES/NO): YES